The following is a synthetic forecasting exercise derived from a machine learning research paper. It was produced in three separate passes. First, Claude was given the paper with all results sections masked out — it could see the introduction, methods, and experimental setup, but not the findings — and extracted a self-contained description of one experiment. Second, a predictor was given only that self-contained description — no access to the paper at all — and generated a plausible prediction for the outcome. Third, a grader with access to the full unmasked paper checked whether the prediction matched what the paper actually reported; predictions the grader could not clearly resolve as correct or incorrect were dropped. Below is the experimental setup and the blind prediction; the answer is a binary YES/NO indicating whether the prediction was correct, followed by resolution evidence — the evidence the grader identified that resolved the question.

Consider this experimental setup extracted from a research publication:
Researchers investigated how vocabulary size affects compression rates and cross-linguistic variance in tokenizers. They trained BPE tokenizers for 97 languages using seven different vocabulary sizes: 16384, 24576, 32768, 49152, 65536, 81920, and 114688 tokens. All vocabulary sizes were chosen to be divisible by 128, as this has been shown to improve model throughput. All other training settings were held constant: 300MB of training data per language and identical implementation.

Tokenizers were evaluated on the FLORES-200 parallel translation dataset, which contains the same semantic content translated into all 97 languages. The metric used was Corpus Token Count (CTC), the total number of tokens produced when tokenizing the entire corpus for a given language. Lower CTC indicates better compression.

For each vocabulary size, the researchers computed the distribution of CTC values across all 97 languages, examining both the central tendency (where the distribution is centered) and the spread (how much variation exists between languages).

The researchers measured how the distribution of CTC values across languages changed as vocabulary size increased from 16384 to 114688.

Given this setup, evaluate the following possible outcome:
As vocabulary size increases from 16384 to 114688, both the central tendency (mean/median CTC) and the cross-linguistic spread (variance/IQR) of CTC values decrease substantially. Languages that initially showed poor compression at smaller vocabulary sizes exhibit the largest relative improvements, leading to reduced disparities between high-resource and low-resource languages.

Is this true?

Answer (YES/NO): NO